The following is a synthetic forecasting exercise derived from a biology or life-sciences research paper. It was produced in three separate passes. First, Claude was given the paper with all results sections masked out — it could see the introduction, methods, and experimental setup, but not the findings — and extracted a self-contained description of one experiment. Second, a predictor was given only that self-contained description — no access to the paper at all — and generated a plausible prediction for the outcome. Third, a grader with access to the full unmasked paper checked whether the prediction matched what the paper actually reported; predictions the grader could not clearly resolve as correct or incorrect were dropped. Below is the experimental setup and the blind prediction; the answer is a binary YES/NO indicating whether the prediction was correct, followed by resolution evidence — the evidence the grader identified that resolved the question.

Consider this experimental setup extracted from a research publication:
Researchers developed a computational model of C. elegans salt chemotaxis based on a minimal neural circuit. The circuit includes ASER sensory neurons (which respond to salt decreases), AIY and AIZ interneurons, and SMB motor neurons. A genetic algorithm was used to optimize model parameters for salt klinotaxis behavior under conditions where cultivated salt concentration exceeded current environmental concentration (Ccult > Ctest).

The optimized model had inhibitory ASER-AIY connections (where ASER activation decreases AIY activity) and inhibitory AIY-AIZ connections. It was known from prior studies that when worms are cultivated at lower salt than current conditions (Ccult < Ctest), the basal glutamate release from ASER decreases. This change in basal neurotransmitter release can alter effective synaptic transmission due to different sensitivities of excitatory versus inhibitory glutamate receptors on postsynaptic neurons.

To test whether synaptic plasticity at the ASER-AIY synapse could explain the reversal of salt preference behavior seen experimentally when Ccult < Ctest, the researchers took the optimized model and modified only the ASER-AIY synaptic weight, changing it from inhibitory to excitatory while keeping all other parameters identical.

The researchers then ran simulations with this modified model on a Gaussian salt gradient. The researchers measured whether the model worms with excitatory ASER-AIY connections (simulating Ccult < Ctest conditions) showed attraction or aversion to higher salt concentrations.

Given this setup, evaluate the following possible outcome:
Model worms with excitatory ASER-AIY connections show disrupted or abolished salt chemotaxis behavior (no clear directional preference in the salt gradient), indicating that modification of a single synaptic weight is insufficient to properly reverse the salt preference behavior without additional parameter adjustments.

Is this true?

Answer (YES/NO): NO